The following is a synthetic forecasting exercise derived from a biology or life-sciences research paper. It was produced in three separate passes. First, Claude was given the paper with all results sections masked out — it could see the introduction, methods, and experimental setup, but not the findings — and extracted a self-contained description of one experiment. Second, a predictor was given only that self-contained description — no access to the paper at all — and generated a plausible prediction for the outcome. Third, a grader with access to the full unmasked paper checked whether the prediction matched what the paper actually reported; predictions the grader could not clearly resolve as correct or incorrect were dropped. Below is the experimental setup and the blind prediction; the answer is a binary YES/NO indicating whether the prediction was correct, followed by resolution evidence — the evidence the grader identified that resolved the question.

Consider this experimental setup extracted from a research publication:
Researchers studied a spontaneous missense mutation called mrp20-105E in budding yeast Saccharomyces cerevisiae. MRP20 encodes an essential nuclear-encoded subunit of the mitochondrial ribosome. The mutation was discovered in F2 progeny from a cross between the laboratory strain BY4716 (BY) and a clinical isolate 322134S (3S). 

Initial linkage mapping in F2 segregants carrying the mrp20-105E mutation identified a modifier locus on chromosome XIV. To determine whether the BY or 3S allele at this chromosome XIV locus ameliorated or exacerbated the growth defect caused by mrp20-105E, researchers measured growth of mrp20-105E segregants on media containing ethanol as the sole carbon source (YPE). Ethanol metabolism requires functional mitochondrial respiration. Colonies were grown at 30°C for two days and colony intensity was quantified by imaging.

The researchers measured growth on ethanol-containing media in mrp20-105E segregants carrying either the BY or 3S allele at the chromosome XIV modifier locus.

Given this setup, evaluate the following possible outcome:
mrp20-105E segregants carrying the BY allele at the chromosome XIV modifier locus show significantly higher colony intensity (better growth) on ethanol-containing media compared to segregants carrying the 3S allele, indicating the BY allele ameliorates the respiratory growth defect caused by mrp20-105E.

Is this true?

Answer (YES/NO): NO